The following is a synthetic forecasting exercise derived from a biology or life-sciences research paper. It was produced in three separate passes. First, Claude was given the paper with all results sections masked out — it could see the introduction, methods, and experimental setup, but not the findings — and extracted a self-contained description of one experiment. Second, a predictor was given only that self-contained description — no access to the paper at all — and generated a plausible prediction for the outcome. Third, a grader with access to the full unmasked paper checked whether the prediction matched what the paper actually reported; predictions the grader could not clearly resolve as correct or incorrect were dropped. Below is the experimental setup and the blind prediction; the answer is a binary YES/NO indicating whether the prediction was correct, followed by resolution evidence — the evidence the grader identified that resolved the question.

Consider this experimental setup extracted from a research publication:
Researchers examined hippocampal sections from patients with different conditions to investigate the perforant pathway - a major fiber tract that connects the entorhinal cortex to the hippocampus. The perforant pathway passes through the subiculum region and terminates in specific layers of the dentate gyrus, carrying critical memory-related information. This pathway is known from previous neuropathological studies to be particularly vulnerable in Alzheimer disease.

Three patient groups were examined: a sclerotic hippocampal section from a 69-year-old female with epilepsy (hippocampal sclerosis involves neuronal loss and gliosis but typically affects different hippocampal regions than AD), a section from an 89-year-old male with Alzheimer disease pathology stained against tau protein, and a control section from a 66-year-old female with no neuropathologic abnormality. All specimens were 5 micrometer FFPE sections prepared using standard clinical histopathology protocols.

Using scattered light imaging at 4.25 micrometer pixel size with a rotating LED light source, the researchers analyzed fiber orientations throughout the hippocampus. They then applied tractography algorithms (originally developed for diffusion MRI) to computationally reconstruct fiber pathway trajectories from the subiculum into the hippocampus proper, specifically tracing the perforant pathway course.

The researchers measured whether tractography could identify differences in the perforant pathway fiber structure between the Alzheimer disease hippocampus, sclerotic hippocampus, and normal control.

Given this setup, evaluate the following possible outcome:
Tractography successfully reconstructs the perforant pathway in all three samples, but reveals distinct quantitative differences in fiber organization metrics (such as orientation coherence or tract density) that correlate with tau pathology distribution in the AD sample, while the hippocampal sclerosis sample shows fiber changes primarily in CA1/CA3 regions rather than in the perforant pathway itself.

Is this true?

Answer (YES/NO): NO